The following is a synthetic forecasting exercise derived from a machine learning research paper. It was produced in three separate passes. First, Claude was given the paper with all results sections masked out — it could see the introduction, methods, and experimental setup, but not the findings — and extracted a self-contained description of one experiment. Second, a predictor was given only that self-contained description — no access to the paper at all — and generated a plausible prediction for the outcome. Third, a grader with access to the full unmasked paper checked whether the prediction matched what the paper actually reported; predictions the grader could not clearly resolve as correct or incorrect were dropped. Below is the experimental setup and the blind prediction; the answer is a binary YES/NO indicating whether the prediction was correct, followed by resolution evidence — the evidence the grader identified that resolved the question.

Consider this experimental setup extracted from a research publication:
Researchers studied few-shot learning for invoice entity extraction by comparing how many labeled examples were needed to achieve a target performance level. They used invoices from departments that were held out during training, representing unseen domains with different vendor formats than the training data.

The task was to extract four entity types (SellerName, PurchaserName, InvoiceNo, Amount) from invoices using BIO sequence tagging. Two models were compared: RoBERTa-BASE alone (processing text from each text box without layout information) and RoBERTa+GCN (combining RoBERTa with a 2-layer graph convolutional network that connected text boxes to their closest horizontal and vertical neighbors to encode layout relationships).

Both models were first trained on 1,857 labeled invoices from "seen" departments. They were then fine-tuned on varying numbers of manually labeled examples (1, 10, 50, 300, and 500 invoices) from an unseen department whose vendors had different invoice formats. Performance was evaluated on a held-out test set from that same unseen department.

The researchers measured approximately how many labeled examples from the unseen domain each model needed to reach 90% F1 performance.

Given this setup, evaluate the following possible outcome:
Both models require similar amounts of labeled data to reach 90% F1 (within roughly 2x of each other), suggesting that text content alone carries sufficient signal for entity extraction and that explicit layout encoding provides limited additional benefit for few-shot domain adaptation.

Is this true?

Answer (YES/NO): NO